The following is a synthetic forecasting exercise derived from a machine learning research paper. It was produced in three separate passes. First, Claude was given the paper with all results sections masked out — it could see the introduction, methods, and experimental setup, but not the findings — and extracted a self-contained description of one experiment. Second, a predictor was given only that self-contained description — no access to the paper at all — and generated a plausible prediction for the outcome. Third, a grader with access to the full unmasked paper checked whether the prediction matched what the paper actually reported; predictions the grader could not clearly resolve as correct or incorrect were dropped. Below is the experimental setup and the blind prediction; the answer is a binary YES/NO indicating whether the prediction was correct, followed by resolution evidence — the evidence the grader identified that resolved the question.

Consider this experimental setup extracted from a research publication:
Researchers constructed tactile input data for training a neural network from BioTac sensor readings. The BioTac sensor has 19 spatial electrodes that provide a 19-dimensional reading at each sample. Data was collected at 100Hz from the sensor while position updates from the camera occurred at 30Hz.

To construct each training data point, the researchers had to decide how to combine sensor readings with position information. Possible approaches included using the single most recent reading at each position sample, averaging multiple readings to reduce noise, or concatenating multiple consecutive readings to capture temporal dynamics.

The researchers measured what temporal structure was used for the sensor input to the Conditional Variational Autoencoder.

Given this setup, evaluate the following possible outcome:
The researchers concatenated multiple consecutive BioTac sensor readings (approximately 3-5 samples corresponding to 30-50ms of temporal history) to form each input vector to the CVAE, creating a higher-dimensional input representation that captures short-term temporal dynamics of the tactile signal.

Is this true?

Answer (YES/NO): YES